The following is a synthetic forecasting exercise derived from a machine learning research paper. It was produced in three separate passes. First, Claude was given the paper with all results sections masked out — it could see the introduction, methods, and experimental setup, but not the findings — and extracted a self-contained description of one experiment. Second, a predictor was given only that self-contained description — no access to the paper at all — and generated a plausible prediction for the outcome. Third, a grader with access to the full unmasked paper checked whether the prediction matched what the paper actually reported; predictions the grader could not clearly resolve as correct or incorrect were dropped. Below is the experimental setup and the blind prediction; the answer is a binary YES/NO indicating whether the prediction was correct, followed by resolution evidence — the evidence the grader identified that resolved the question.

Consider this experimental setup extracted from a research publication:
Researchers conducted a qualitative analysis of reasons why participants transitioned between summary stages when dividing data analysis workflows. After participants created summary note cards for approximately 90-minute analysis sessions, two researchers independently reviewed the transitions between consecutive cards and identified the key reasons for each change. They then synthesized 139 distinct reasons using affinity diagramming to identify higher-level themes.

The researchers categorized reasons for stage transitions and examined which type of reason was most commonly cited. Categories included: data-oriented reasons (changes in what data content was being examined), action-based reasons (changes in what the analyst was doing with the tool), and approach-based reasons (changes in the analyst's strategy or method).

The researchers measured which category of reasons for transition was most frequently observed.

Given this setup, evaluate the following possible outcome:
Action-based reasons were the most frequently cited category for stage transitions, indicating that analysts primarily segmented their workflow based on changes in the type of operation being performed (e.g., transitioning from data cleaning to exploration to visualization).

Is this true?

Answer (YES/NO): NO